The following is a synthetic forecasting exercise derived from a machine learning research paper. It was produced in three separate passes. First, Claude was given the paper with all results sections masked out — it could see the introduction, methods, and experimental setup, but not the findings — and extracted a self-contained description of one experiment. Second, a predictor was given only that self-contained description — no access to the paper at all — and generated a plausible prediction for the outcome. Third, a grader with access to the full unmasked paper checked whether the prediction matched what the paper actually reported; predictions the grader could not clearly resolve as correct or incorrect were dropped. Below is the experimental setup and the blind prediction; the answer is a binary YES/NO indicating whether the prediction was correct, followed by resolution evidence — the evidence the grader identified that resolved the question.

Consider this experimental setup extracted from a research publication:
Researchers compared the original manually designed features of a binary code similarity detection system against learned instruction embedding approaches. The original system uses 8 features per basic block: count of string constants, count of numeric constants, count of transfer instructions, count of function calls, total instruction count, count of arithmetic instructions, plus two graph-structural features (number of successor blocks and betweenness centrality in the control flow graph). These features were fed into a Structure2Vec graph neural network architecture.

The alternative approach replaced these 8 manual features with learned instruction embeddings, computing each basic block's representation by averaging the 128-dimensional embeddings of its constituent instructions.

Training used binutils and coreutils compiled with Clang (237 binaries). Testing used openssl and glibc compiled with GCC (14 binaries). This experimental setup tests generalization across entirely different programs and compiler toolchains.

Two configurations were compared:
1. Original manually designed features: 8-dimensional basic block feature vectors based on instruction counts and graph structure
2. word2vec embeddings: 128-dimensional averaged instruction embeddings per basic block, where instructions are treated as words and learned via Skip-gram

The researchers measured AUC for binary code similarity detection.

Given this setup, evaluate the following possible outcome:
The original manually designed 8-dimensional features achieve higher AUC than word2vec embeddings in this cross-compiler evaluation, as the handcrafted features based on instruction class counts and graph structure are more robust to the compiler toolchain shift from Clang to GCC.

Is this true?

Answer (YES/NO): YES